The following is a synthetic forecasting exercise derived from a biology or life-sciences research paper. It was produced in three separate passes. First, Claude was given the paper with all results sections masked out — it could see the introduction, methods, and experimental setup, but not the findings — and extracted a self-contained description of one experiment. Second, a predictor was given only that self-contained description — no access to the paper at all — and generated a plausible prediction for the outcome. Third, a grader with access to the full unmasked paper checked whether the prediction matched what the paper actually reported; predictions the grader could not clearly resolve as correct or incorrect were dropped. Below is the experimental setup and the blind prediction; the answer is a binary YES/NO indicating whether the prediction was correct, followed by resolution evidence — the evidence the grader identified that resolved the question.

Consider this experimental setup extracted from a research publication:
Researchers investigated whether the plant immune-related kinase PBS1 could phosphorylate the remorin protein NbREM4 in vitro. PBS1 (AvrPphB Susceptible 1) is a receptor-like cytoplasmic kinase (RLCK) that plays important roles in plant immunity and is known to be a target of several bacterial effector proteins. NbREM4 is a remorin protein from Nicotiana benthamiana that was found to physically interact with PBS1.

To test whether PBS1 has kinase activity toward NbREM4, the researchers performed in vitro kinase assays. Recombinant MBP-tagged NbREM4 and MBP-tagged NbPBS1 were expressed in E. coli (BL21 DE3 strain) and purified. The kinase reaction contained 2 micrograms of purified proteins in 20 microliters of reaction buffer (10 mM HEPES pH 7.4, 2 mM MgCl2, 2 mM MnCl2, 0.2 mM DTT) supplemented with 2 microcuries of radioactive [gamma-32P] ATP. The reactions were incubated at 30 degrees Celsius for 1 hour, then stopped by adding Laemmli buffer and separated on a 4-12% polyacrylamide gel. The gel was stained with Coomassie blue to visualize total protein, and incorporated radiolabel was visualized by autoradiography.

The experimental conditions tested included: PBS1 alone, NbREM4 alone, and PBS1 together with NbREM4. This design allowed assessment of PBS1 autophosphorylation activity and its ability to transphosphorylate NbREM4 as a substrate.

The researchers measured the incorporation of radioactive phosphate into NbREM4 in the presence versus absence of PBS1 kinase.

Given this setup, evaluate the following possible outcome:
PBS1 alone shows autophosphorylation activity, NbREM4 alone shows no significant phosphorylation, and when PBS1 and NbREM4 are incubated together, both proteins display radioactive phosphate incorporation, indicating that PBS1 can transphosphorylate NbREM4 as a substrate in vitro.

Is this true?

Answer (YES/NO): YES